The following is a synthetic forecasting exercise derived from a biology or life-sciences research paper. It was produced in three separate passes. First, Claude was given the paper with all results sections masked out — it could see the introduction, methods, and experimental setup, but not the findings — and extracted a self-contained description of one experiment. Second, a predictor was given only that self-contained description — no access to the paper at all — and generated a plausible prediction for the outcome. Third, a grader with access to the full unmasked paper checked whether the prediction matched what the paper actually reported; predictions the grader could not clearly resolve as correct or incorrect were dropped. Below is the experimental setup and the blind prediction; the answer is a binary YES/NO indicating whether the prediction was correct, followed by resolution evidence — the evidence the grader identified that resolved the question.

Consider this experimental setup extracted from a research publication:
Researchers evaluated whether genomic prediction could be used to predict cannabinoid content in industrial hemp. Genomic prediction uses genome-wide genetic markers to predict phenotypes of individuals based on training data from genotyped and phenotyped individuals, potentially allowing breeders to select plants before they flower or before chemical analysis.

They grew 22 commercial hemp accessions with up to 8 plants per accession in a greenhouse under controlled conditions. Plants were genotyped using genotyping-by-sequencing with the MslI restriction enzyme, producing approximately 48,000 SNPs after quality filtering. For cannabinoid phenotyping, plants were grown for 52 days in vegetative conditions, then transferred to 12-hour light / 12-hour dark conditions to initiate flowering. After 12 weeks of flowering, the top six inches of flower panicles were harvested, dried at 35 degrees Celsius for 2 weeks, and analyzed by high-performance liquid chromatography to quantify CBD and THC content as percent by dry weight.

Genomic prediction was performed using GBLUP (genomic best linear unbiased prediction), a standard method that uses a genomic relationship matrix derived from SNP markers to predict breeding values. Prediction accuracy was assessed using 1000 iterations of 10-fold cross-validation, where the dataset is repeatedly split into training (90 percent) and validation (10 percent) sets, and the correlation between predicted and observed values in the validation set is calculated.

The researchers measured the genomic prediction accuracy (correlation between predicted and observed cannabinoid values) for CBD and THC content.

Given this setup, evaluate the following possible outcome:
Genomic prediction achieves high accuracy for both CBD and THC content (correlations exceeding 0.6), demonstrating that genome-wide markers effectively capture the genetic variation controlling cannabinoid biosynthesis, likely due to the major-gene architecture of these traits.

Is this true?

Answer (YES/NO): NO